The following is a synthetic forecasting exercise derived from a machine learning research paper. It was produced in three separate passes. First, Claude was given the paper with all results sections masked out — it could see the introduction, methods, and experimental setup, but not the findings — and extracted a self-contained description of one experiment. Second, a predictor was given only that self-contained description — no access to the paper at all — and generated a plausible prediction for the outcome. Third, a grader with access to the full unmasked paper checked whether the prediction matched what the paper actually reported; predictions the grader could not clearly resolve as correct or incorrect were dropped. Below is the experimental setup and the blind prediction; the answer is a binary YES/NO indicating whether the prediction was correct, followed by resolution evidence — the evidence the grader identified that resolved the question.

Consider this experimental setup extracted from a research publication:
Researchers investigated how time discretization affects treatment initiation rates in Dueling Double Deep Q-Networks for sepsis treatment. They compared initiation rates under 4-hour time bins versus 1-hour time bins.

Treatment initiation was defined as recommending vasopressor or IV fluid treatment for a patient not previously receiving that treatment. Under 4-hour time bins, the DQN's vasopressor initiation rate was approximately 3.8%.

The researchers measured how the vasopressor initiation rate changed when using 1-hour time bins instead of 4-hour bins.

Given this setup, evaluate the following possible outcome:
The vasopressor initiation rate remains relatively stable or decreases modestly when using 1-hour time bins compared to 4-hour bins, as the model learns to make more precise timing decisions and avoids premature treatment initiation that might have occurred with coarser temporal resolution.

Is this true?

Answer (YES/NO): NO